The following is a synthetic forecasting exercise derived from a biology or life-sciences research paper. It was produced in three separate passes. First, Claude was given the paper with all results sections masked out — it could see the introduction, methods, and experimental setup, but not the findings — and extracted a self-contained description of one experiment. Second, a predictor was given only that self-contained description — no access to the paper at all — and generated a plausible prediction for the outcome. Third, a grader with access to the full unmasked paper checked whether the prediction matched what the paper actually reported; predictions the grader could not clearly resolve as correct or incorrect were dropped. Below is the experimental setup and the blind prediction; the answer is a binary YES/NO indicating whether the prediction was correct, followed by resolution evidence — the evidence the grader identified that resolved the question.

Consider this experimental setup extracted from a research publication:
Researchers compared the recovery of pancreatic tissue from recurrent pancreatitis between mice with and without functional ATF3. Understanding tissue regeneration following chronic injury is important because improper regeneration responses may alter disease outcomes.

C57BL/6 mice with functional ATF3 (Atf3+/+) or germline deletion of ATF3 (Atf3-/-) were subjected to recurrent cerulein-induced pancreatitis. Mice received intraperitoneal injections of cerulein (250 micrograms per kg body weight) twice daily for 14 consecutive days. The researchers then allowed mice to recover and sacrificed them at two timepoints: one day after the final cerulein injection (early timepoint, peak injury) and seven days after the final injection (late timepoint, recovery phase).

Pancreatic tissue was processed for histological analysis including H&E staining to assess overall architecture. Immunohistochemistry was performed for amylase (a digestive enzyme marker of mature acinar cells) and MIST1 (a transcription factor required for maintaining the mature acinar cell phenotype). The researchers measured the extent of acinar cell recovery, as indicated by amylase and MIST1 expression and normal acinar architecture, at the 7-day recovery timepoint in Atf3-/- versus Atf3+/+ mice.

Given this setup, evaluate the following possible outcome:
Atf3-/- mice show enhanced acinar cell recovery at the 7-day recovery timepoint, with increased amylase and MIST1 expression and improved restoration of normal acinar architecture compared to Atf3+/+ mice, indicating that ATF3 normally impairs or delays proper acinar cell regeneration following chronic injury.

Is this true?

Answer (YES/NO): YES